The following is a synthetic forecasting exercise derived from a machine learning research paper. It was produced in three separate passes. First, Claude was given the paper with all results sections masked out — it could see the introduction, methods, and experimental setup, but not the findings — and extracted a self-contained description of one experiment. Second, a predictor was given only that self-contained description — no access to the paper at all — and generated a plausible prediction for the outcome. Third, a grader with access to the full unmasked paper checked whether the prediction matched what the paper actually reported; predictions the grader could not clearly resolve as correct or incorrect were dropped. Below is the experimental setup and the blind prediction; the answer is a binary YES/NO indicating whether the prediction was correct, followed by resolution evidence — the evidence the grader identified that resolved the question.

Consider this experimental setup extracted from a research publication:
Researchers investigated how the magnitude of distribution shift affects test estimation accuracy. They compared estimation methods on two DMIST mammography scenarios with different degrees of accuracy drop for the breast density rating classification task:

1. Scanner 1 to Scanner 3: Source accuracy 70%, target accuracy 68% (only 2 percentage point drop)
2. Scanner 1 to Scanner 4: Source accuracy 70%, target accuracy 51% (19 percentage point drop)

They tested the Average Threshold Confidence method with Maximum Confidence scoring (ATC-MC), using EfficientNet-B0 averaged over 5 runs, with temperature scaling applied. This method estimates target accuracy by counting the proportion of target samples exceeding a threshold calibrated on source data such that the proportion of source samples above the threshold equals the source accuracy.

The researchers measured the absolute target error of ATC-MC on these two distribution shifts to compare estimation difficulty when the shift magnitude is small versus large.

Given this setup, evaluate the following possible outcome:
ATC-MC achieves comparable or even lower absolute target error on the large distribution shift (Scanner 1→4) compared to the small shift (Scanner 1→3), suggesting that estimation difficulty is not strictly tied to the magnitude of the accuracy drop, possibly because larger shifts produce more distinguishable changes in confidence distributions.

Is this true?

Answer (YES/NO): NO